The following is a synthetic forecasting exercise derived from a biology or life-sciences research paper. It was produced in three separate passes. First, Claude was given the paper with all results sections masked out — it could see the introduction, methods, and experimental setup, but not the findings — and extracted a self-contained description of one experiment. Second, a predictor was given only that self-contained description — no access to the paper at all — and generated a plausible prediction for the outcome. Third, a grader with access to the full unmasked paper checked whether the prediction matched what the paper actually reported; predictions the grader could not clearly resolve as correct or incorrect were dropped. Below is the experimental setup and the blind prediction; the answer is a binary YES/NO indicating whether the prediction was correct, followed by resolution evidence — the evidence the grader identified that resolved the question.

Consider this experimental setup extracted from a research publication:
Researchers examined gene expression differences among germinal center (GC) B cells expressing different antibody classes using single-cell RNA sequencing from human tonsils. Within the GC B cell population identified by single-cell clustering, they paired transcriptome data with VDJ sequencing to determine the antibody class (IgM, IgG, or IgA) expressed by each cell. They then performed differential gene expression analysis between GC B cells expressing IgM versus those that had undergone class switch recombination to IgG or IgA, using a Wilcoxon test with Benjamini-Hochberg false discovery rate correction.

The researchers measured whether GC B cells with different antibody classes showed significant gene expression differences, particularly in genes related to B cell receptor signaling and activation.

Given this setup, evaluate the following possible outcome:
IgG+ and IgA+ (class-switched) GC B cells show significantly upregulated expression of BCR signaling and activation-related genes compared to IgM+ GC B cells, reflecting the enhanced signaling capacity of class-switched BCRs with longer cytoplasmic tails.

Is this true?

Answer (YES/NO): YES